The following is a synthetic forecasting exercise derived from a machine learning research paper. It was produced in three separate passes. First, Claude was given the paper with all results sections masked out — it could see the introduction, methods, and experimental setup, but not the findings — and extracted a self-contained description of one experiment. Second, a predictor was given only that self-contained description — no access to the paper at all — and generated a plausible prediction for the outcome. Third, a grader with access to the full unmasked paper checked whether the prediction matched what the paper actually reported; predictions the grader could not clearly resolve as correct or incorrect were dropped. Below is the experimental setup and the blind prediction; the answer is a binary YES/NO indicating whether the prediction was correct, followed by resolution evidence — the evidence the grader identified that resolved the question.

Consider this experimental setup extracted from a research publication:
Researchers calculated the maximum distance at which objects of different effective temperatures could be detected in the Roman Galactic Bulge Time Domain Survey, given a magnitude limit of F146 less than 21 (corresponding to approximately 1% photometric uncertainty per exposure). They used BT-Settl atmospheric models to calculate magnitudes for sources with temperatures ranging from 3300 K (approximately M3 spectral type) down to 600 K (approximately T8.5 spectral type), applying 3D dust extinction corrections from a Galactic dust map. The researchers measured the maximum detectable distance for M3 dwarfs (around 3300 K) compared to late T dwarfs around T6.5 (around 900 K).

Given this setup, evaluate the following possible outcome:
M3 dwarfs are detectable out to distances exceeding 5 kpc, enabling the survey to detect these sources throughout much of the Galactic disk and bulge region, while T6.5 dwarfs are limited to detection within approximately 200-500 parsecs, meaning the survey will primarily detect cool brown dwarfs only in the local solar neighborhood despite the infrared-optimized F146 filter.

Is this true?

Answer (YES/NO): NO